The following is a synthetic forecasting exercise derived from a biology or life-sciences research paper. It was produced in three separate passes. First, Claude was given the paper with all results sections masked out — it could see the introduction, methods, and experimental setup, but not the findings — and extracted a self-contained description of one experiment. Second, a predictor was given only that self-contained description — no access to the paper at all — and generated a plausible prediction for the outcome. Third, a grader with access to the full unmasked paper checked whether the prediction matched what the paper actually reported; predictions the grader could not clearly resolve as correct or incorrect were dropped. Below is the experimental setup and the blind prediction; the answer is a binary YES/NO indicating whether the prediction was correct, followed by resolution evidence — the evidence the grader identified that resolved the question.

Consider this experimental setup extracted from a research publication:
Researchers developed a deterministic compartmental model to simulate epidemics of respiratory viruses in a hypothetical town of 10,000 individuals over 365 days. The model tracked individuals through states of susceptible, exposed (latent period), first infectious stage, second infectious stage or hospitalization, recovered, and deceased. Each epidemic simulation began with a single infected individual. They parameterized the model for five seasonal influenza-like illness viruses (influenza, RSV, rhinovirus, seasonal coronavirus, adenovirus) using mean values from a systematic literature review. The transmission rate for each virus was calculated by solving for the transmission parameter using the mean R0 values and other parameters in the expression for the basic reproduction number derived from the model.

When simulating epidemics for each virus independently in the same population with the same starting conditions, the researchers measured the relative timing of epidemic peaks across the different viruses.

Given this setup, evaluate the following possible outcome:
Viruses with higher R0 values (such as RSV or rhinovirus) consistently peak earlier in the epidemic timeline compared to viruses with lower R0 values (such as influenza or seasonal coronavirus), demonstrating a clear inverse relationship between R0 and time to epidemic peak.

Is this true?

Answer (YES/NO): YES